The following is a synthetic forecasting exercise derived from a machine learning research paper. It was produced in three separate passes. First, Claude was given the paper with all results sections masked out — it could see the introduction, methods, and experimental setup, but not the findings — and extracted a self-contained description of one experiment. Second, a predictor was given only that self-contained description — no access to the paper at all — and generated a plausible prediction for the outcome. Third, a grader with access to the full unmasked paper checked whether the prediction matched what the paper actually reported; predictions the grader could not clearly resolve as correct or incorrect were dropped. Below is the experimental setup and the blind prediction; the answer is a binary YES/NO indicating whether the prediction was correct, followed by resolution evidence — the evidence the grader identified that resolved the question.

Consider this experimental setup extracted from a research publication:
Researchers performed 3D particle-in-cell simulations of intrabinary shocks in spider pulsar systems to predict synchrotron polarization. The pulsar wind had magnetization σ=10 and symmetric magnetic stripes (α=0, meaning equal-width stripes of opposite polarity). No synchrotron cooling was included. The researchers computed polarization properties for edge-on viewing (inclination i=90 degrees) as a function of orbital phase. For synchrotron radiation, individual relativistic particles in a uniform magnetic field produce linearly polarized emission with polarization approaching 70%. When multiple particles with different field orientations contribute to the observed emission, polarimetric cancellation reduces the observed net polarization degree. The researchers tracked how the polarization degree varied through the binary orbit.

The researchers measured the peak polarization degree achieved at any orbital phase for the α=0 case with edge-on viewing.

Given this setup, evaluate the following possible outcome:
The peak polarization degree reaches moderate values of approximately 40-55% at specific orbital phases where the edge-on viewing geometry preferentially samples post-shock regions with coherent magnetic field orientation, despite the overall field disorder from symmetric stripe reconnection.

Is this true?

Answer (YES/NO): NO